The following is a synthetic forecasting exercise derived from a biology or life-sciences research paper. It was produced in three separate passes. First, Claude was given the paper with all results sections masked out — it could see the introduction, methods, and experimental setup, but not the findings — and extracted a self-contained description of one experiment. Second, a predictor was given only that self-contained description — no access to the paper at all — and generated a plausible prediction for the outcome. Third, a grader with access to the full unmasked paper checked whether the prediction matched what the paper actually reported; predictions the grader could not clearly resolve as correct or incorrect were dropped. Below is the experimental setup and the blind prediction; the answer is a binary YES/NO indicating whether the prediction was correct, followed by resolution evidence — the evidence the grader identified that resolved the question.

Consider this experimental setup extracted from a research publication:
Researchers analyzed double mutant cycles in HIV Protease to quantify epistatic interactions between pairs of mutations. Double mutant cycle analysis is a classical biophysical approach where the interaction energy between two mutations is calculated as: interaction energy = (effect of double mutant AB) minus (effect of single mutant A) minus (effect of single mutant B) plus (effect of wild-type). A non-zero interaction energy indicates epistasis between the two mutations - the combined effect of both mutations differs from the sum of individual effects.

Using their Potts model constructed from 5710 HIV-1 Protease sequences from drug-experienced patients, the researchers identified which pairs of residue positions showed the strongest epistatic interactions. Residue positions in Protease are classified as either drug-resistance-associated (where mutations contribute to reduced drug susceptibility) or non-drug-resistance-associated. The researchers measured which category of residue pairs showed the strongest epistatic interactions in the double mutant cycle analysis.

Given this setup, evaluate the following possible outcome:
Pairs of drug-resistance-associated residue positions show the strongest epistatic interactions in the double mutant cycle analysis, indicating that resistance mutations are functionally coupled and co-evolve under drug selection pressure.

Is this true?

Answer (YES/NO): YES